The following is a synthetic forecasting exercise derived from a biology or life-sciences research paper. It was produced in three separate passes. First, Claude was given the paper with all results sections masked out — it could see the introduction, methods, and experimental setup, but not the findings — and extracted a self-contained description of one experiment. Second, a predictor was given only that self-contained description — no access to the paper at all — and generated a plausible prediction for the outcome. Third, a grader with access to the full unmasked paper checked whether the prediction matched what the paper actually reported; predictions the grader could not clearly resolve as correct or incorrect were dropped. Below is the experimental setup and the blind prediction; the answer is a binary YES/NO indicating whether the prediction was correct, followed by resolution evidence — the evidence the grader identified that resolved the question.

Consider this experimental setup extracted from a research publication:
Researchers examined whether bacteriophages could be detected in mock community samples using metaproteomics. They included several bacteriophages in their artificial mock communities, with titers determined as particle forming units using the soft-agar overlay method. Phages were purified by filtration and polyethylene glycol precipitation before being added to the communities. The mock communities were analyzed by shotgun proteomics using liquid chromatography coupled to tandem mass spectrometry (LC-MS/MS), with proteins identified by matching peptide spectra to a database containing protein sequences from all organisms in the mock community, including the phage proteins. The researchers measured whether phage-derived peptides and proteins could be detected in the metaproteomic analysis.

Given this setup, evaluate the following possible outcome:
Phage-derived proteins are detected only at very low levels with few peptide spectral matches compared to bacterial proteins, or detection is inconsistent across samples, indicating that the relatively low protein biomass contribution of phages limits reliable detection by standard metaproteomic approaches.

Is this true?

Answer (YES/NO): NO